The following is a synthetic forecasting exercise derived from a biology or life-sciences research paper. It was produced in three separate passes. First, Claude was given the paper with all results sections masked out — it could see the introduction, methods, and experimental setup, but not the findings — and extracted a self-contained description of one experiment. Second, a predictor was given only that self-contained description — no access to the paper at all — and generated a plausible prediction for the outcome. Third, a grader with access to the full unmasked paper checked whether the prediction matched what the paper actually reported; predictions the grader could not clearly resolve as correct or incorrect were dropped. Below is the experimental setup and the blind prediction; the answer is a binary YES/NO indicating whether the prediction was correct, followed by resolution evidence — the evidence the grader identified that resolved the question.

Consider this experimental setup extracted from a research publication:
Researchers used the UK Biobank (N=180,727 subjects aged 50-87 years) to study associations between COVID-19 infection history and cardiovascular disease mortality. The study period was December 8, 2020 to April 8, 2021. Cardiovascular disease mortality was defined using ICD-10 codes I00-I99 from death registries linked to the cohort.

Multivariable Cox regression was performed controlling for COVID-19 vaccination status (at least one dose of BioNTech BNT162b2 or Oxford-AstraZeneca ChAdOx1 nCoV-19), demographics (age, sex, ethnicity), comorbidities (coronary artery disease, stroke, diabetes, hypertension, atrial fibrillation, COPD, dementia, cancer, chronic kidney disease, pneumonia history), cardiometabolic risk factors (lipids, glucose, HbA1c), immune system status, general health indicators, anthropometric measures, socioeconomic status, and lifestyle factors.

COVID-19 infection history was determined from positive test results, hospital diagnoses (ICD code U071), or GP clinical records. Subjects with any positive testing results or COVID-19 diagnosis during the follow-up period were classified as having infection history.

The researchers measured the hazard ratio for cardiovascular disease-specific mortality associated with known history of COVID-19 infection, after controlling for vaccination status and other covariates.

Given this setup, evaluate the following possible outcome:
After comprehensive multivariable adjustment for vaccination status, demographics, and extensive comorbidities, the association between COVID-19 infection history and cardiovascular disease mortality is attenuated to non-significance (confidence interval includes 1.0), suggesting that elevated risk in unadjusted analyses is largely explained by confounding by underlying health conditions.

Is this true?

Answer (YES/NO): NO